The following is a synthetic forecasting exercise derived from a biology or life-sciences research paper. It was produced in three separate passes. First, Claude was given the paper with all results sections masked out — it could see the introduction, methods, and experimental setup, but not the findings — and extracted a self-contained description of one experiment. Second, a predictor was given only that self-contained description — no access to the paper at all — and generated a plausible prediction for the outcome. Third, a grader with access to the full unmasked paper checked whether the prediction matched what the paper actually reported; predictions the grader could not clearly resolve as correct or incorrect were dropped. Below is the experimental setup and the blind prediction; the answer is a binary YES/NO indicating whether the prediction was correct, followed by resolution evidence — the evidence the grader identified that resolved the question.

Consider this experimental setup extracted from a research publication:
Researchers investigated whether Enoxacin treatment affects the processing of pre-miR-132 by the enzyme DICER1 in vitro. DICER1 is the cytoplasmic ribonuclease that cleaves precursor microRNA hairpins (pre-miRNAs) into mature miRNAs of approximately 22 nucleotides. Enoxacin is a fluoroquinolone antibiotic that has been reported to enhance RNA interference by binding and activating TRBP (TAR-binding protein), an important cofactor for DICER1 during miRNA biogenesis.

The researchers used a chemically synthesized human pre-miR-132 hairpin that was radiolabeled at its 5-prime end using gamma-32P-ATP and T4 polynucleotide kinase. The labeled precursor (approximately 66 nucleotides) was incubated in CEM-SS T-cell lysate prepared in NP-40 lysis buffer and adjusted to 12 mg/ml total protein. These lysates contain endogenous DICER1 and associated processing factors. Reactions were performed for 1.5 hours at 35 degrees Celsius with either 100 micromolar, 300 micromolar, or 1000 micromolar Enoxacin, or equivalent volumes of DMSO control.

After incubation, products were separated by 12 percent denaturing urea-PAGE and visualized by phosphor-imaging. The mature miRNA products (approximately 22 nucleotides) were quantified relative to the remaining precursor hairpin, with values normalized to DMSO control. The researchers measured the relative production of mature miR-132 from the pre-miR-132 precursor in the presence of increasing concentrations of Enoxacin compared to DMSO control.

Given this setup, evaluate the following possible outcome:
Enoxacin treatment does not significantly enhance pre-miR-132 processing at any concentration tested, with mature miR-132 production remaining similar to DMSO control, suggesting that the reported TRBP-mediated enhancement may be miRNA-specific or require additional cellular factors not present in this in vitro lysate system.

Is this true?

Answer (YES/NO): NO